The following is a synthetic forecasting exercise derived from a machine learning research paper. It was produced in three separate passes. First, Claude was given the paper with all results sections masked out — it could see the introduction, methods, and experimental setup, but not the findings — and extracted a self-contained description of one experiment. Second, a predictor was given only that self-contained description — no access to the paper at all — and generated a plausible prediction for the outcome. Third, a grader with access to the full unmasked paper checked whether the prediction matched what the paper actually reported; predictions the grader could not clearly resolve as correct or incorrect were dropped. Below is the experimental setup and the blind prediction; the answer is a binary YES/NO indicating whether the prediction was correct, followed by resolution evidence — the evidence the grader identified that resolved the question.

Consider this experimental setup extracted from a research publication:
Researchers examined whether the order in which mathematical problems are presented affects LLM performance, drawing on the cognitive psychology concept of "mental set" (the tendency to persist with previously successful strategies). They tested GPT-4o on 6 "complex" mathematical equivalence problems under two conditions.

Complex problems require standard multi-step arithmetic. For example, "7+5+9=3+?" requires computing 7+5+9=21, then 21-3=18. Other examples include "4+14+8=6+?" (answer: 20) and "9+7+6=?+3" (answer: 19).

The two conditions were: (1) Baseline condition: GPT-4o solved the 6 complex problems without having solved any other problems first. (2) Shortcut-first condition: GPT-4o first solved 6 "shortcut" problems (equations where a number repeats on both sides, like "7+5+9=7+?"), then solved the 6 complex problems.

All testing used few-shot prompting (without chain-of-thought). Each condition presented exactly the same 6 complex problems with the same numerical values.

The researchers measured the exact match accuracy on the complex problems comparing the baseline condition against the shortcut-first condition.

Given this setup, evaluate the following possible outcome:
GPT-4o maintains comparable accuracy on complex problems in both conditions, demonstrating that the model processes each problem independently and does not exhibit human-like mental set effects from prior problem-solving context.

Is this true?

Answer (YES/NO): NO